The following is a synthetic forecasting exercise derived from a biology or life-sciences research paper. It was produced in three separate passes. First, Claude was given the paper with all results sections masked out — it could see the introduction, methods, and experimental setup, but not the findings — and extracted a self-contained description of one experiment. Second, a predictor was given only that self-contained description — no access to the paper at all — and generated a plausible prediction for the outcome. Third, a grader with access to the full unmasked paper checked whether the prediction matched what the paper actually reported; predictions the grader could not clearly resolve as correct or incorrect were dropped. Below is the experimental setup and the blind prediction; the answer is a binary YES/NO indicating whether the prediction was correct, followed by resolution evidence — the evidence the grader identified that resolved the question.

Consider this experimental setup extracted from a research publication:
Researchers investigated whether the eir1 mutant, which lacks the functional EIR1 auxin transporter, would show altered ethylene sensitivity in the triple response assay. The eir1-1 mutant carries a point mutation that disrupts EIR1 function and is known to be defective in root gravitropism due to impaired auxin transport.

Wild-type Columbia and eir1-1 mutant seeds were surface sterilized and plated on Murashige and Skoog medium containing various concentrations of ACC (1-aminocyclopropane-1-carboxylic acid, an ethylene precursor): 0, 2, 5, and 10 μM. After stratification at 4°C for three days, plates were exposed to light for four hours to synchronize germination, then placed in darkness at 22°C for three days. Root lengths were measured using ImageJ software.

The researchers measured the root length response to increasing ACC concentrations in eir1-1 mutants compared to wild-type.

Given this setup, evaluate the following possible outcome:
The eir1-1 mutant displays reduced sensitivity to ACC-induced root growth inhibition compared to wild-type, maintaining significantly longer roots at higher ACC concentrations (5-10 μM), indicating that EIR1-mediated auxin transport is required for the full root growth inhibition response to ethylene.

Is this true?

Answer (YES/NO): YES